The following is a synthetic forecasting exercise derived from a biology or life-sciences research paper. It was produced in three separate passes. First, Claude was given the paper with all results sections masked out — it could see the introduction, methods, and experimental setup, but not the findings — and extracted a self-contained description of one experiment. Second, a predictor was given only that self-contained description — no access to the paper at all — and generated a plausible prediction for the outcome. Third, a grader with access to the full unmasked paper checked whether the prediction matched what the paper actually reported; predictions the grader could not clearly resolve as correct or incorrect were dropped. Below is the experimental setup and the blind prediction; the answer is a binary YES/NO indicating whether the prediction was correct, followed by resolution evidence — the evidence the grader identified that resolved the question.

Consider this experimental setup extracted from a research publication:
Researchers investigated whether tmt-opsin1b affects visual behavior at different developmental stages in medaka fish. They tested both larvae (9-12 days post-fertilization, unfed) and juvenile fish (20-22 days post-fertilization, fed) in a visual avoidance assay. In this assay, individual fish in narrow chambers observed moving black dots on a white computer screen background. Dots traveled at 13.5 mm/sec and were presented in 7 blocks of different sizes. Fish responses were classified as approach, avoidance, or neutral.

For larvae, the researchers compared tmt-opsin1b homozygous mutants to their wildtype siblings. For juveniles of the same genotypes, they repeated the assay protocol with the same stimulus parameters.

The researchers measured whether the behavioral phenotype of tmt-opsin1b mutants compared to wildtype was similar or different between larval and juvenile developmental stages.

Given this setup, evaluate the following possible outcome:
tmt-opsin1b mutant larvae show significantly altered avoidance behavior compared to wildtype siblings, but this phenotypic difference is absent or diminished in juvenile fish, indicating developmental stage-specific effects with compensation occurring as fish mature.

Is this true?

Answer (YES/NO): NO